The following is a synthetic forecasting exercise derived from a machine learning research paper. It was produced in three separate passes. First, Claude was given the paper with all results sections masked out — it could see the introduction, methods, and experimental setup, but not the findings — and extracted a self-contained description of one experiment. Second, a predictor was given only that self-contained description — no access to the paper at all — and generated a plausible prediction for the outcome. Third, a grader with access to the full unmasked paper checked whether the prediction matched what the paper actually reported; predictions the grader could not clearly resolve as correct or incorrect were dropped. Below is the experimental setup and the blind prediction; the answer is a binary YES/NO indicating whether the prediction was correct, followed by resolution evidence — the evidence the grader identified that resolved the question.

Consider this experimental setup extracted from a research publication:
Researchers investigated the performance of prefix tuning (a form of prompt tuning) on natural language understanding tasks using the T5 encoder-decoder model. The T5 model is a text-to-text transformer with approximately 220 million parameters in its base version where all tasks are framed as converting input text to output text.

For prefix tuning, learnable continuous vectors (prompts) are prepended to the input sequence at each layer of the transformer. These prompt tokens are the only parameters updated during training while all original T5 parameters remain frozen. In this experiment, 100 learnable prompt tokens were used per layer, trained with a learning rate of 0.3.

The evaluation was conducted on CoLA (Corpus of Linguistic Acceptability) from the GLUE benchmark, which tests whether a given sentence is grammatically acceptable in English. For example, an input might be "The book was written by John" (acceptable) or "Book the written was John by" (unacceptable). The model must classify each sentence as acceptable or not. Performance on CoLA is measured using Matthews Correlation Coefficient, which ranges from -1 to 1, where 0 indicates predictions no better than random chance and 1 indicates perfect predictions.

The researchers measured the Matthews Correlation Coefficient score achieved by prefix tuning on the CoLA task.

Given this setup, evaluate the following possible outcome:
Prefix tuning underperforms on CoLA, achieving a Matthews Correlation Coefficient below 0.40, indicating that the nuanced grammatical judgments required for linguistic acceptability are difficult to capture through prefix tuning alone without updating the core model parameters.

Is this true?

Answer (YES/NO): YES